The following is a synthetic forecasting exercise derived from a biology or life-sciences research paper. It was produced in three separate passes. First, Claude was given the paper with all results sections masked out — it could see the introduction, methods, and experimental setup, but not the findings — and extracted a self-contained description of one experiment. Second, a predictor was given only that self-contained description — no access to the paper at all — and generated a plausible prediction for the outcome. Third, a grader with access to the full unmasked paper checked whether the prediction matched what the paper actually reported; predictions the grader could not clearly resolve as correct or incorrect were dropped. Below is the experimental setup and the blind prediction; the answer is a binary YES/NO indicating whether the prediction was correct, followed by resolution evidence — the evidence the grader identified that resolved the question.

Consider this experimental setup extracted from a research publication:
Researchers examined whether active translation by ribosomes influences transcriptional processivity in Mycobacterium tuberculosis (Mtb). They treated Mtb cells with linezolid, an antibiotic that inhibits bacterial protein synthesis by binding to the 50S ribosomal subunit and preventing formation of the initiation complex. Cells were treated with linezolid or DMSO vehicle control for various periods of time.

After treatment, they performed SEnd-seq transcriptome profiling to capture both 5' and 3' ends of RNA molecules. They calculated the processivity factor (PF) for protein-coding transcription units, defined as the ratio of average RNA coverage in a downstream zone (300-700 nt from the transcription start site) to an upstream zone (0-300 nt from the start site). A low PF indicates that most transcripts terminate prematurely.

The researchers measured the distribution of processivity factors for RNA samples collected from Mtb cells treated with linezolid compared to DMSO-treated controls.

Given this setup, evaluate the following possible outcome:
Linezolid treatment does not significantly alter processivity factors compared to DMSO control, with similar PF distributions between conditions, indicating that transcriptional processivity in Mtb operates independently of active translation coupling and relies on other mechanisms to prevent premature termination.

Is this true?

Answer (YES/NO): NO